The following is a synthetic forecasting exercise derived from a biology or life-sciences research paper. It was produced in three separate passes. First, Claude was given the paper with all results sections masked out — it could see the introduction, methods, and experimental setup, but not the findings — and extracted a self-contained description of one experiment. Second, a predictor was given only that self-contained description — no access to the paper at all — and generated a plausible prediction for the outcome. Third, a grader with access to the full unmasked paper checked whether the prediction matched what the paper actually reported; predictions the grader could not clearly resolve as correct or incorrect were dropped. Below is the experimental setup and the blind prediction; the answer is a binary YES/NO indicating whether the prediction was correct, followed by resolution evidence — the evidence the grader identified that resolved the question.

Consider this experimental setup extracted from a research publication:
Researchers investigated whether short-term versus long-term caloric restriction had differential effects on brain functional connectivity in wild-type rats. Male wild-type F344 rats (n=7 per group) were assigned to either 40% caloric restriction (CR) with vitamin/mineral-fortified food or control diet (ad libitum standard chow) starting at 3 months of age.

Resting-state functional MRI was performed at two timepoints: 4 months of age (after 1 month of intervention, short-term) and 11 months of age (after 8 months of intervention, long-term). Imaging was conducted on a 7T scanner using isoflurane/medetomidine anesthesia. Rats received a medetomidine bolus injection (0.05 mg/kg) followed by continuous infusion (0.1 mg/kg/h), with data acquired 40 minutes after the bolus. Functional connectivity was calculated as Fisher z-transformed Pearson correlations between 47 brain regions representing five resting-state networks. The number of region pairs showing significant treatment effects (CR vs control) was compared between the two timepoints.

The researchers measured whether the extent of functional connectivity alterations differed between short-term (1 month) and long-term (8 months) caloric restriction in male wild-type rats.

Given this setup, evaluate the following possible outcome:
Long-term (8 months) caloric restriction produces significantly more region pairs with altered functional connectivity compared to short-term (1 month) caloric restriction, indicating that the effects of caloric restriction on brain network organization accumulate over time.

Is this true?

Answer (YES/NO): YES